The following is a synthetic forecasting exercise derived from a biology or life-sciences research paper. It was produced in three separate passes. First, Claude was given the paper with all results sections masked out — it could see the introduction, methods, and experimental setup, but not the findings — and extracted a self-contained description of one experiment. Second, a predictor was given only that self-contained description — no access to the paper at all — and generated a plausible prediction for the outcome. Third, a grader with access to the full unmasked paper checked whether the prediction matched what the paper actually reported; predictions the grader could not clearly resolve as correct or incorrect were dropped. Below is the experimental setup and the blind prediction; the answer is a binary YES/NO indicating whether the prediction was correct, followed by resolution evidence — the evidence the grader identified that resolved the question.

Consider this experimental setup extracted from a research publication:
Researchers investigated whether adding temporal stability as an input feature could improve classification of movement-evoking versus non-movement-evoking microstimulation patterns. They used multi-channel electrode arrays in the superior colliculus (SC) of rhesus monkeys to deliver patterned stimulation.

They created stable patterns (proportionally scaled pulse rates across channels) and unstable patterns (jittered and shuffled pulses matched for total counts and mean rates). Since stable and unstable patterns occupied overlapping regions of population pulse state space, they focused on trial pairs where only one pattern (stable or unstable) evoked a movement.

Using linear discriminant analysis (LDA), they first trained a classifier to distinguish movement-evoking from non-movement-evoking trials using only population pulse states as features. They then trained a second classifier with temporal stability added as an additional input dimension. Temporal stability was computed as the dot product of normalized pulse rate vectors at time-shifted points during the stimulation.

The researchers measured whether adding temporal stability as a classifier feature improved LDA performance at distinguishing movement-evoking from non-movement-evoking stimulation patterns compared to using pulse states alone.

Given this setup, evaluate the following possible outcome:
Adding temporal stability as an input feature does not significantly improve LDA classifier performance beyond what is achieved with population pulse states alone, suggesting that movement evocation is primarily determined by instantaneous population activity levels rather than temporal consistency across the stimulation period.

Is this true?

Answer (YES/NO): NO